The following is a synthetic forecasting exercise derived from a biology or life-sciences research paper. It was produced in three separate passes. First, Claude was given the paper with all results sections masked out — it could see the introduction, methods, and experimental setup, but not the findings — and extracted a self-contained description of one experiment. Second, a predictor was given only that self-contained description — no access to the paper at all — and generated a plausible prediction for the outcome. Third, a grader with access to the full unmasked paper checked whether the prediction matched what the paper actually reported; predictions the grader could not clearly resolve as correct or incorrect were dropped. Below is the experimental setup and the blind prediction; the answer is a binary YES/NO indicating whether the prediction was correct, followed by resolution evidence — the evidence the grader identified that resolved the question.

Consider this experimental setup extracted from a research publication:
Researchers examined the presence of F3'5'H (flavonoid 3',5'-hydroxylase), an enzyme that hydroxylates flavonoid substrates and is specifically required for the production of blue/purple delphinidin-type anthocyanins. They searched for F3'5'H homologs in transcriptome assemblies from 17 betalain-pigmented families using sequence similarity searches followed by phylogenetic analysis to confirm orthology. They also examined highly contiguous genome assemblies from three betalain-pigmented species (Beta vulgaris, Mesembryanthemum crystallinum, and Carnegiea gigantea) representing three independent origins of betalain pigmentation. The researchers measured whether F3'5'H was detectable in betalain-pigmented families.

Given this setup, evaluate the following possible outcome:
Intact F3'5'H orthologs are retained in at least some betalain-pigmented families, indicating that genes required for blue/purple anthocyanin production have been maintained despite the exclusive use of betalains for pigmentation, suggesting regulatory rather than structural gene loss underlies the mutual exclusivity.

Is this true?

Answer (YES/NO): NO